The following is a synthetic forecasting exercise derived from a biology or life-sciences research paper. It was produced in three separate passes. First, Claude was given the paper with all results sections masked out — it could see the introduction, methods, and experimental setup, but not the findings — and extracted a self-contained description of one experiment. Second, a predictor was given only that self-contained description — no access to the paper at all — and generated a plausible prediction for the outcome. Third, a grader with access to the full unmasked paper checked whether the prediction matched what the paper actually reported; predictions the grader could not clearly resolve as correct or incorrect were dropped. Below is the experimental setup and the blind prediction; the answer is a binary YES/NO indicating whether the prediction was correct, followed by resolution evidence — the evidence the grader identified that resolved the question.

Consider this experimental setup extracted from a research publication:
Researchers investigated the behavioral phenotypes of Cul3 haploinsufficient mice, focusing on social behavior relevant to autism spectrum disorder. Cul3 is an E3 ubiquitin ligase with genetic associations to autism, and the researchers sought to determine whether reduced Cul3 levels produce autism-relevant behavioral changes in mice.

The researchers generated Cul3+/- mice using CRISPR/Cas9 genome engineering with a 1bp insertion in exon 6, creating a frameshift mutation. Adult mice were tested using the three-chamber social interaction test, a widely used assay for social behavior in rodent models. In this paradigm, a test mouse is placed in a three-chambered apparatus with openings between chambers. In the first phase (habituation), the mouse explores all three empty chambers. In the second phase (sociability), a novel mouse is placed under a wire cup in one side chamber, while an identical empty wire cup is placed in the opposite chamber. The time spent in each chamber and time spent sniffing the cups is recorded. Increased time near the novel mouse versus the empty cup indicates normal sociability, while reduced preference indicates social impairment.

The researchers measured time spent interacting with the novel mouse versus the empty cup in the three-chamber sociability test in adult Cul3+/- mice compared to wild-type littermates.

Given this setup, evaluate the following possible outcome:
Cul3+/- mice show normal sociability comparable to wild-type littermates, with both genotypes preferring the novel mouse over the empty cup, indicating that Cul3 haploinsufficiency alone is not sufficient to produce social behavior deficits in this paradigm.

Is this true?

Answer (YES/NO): NO